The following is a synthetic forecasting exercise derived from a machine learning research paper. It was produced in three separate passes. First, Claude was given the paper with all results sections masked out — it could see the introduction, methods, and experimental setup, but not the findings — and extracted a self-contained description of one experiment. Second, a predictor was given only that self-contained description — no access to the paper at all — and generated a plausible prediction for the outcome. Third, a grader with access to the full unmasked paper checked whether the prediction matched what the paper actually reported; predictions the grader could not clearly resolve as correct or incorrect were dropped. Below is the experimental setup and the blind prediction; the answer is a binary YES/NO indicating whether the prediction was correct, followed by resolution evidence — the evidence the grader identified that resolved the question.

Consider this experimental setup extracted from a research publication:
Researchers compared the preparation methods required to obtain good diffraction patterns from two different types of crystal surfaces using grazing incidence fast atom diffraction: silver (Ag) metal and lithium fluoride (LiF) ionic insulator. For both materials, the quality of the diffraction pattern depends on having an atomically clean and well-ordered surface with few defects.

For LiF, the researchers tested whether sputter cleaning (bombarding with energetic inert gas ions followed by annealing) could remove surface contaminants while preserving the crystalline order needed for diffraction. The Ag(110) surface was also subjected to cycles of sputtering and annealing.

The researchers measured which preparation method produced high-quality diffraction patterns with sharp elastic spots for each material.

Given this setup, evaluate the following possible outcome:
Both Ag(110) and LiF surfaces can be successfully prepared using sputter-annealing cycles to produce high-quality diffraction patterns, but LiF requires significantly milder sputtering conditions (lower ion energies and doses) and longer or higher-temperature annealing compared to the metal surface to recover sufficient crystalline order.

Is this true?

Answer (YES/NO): NO